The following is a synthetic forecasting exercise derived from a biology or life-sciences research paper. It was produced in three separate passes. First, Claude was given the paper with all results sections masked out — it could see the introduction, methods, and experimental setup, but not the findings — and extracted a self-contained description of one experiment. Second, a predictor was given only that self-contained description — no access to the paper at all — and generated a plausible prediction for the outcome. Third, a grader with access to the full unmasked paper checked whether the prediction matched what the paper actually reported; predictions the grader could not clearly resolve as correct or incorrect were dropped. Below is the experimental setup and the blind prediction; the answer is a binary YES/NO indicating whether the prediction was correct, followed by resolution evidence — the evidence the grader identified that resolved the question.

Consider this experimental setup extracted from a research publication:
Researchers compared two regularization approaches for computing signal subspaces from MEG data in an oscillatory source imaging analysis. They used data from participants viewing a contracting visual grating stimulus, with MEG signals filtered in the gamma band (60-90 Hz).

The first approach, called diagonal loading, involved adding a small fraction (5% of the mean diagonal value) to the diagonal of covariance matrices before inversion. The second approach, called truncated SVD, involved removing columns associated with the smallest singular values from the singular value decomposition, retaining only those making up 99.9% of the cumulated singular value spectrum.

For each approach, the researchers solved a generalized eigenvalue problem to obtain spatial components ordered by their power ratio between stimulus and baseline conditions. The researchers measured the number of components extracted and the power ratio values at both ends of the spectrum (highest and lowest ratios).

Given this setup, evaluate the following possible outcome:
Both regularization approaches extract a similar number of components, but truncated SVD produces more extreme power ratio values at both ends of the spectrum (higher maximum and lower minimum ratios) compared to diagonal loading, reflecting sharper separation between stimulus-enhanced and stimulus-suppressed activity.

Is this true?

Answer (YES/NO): NO